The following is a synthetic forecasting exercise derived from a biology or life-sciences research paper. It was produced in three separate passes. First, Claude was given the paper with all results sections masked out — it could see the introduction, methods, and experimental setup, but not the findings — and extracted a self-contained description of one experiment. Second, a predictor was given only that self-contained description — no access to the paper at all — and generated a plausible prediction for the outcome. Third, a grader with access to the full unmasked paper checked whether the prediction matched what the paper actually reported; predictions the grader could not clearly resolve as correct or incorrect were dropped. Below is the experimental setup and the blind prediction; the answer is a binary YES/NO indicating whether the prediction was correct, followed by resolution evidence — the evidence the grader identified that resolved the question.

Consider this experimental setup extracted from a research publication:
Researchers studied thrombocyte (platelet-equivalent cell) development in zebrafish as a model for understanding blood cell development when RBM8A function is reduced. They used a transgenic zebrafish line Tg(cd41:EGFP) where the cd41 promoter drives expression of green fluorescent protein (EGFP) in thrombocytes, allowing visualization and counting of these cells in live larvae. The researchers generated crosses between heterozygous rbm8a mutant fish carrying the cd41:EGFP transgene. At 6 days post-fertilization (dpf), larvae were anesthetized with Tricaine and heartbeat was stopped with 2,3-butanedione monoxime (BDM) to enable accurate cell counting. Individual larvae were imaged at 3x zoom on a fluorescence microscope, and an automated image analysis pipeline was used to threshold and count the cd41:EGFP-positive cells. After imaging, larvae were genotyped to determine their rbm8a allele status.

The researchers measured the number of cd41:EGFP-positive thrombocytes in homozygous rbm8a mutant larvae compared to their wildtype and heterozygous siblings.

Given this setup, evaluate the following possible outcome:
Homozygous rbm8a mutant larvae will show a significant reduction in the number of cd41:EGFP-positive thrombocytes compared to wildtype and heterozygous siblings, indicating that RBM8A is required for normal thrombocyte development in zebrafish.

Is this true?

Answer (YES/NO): YES